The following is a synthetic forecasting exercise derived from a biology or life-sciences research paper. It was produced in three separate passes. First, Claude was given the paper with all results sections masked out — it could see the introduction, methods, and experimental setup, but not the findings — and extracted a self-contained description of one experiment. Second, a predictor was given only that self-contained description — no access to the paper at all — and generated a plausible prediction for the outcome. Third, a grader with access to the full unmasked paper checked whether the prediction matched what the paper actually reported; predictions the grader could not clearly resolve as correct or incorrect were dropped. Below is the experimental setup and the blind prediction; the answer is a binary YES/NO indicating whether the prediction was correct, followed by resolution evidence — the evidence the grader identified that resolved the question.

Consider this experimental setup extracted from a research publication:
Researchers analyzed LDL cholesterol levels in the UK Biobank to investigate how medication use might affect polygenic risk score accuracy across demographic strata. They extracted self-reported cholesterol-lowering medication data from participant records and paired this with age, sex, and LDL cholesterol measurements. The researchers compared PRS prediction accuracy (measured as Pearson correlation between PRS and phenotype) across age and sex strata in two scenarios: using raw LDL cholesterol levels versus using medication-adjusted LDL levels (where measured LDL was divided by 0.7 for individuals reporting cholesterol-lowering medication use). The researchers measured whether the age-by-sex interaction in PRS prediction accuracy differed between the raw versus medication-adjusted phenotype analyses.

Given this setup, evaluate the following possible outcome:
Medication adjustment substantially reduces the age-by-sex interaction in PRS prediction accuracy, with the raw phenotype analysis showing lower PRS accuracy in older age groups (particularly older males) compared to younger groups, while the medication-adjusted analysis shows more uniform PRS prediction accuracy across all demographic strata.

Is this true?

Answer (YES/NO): YES